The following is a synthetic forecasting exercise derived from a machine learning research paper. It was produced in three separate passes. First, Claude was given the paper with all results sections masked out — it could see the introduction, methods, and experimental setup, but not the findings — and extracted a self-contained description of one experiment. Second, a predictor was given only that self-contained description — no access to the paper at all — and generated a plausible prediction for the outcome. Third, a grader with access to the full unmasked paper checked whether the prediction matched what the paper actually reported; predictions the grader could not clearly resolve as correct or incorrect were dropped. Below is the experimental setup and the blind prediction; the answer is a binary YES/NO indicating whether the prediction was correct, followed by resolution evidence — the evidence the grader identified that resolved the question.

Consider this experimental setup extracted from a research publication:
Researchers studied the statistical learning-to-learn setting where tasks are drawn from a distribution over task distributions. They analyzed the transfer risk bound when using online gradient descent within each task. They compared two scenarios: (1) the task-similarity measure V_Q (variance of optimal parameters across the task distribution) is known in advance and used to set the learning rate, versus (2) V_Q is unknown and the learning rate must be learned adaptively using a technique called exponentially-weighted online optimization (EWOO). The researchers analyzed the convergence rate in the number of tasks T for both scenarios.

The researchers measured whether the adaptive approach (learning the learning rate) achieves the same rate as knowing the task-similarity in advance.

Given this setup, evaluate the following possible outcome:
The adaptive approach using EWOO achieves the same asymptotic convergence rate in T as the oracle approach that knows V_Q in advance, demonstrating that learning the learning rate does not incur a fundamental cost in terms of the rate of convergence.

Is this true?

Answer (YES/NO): NO